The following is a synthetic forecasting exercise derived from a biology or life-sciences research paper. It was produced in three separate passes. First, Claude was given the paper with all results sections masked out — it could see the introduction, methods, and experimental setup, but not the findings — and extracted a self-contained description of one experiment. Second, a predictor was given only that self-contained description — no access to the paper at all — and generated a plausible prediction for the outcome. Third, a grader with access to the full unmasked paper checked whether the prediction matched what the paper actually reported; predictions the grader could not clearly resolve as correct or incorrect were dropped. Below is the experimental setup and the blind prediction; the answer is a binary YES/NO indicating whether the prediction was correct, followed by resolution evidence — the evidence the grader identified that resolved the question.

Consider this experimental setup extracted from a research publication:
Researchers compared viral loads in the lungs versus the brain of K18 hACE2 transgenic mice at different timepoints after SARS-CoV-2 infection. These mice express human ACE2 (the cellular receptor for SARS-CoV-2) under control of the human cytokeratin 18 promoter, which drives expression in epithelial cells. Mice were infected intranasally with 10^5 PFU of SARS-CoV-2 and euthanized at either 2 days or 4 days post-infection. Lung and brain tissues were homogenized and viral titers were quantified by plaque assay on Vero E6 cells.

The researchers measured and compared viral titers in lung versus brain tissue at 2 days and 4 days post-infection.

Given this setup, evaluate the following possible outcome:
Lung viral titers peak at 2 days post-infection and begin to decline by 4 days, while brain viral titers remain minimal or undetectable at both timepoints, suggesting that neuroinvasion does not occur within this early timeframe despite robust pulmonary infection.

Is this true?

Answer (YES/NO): NO